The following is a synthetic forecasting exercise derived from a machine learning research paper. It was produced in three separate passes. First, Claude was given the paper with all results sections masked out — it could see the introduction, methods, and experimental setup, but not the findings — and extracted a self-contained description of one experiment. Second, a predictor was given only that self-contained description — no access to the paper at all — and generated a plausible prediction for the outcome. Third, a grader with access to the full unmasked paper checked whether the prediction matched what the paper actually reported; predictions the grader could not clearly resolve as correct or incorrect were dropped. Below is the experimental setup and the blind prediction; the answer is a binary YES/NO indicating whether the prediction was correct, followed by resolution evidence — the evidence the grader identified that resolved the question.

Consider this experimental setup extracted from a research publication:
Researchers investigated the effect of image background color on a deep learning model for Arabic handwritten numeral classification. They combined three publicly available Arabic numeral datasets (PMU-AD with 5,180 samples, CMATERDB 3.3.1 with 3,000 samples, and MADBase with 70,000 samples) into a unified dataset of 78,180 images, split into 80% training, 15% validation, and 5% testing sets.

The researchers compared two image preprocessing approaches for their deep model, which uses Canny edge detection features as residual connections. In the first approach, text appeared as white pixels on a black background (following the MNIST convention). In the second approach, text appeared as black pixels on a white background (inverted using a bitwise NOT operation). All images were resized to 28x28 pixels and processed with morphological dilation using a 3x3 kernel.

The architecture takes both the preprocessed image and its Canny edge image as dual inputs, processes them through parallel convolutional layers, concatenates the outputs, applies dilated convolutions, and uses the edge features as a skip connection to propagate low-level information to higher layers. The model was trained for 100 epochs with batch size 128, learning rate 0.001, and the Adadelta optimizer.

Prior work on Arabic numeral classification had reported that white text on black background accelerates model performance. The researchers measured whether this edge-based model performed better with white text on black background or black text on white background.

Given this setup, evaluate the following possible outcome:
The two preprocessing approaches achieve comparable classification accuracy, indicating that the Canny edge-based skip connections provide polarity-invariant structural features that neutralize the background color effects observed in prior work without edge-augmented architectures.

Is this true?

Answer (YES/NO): NO